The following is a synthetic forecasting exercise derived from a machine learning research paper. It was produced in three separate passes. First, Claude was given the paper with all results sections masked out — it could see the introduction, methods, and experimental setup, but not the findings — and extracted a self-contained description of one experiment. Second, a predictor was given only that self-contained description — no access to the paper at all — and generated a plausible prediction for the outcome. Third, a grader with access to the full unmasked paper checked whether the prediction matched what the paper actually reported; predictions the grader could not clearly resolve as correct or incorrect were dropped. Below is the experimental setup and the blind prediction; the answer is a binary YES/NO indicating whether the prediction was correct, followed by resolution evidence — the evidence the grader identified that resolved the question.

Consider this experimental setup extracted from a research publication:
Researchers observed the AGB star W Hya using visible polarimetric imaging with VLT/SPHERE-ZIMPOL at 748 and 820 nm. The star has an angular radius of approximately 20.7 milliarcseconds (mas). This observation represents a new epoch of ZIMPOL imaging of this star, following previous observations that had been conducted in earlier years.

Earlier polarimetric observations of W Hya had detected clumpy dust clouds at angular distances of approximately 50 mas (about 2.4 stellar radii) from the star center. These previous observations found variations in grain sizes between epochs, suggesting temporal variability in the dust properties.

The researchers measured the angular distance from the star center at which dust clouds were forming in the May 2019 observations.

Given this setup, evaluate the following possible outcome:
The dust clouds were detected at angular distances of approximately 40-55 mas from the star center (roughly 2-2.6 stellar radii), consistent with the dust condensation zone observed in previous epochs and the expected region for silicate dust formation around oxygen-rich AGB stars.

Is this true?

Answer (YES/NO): NO